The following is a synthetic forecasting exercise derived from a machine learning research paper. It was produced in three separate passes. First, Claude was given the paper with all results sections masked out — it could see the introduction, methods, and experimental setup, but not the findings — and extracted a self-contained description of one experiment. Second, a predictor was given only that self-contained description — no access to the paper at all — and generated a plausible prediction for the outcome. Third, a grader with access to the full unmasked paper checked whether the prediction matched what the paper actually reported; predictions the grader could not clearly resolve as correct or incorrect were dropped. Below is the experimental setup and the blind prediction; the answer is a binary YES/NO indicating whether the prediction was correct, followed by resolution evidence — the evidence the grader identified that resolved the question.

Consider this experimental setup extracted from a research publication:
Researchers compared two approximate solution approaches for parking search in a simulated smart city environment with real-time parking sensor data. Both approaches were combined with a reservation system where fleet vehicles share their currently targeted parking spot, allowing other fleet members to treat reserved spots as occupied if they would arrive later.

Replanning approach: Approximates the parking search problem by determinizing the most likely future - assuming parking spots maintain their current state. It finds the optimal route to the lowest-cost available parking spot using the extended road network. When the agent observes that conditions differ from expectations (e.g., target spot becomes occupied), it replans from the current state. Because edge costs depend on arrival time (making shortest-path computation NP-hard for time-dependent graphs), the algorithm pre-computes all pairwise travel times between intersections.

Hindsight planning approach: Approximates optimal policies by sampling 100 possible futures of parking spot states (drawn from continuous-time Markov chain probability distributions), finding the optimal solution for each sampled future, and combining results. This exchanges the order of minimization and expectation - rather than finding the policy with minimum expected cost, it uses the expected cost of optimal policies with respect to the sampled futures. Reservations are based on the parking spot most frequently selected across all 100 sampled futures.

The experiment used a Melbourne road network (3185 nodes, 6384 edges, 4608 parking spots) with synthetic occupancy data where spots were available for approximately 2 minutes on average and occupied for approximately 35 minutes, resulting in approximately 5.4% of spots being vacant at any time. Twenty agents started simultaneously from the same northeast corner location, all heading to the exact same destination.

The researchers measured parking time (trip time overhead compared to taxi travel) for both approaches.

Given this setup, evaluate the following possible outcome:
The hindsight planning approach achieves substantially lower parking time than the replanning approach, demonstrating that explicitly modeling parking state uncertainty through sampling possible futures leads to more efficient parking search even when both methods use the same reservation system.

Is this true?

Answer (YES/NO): NO